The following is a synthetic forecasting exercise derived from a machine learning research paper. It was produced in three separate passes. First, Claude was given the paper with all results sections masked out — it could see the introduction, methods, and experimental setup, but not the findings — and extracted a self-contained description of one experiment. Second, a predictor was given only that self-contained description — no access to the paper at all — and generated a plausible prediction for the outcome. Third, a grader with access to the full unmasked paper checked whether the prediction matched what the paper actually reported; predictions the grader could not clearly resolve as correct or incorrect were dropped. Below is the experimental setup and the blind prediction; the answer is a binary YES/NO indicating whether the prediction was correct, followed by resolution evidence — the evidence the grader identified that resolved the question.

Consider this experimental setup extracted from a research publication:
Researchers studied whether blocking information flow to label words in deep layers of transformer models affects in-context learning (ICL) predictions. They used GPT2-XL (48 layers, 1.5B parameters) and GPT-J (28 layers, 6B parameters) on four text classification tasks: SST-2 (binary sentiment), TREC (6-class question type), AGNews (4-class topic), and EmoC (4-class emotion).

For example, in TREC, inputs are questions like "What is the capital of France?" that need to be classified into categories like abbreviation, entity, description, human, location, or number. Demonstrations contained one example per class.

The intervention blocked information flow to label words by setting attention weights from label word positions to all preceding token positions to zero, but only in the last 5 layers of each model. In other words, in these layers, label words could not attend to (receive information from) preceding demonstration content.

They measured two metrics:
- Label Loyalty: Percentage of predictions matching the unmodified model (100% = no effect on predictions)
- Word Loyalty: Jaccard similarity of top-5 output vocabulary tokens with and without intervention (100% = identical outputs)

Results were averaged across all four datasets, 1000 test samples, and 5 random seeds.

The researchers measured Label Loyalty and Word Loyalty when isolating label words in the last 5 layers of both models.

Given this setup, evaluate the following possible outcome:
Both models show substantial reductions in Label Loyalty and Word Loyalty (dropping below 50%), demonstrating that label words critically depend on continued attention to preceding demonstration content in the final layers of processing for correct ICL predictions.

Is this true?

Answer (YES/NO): NO